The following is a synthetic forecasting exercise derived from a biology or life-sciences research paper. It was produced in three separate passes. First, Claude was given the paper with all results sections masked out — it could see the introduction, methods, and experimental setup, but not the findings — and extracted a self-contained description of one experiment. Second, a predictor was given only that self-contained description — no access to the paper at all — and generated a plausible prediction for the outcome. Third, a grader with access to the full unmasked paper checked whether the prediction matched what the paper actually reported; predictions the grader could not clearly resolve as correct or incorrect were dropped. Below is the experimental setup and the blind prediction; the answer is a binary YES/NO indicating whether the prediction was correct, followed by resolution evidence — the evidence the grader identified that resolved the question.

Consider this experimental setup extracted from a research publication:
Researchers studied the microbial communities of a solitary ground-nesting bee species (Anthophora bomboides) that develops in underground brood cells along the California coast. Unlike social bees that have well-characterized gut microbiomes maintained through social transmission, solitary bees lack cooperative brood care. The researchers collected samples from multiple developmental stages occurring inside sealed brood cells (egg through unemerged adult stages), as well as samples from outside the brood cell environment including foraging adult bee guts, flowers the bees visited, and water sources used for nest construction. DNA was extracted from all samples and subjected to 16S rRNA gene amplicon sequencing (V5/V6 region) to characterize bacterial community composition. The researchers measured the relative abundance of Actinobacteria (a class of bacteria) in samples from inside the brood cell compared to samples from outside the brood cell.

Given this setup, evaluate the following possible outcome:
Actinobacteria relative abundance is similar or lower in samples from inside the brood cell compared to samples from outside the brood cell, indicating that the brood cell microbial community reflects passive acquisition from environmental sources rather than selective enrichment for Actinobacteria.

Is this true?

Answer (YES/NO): NO